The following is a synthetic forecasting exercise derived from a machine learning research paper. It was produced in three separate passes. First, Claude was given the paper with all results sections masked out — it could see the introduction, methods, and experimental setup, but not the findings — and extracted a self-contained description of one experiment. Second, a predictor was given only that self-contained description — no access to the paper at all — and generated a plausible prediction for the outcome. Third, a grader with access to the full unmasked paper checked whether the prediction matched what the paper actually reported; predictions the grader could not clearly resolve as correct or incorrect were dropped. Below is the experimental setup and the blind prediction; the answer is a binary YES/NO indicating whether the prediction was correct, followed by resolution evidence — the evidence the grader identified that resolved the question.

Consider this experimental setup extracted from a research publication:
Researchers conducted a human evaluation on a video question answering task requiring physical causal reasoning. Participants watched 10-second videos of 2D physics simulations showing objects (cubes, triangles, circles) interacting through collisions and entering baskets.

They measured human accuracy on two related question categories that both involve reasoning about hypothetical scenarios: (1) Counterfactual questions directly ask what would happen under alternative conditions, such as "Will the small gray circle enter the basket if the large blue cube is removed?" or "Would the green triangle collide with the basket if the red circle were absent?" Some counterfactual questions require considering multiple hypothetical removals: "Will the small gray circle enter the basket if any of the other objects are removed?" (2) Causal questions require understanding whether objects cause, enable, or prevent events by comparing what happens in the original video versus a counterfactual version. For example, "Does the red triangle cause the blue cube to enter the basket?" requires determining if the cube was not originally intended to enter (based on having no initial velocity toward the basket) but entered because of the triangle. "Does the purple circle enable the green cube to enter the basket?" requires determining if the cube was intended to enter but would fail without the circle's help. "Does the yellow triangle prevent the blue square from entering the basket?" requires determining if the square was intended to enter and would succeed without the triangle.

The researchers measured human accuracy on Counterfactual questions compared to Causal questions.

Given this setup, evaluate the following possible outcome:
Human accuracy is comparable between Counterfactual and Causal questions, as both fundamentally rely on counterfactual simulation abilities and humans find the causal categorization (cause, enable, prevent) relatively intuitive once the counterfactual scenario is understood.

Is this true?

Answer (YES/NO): NO